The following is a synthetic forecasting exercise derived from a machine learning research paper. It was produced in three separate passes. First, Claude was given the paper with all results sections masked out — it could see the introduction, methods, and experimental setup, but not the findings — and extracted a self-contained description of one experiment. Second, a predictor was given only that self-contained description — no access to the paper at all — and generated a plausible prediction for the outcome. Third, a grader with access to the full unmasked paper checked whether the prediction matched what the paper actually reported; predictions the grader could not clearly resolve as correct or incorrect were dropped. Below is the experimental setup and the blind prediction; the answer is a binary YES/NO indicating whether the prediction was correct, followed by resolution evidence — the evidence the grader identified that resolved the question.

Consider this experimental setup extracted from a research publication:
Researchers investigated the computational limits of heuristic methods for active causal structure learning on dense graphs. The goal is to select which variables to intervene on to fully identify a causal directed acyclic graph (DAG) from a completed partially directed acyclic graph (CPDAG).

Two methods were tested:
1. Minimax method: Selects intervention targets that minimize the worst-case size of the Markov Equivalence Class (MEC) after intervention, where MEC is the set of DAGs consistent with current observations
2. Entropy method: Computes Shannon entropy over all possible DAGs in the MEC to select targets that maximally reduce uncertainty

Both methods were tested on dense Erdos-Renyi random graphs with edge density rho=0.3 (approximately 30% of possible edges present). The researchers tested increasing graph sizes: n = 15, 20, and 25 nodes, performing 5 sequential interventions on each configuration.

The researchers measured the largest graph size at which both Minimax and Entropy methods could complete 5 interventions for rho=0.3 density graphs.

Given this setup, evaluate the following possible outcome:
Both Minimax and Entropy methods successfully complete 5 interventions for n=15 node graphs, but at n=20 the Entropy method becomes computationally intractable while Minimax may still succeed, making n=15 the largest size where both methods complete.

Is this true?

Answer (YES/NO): NO